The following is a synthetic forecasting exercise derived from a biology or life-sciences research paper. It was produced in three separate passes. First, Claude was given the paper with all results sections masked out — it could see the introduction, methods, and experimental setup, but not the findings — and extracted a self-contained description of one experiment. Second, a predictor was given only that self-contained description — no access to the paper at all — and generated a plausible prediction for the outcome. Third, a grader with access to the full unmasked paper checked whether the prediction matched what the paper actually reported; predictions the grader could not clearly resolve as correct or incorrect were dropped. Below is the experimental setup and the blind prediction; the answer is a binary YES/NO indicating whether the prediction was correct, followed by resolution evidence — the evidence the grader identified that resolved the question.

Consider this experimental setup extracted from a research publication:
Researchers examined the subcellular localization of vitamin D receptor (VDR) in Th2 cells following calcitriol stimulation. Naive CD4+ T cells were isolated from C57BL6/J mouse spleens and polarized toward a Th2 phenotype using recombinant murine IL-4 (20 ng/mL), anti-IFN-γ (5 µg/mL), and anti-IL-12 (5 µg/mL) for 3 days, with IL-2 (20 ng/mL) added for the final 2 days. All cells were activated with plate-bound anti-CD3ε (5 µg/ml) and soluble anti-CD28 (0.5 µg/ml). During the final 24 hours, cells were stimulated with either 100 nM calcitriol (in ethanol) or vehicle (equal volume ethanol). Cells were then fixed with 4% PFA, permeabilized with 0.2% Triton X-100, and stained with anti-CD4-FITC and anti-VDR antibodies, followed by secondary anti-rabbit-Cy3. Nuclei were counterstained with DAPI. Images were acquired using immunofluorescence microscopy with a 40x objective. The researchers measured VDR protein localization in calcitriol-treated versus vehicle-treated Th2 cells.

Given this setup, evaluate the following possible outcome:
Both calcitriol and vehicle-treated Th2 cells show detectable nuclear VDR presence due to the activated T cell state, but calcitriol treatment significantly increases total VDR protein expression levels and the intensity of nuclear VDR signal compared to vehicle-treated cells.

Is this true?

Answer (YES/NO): NO